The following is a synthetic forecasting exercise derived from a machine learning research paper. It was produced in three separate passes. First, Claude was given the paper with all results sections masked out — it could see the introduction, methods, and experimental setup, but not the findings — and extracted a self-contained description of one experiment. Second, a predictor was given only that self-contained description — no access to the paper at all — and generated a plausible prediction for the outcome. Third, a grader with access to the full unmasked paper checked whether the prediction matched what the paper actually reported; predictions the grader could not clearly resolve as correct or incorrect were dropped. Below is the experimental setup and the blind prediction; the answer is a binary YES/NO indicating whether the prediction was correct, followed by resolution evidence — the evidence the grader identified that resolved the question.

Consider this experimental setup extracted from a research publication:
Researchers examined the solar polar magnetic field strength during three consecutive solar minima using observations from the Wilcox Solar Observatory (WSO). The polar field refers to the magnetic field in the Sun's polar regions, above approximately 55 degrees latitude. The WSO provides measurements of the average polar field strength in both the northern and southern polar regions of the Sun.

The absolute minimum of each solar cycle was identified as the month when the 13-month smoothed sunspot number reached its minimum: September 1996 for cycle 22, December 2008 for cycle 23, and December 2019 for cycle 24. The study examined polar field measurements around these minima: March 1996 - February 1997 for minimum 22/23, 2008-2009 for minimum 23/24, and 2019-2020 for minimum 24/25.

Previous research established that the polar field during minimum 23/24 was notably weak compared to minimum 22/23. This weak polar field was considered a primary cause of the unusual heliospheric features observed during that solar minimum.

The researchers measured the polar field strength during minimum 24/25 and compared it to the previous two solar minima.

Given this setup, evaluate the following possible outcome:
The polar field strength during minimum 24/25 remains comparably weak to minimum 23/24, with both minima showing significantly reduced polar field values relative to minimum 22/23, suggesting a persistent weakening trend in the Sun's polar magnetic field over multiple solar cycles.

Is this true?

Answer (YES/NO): NO